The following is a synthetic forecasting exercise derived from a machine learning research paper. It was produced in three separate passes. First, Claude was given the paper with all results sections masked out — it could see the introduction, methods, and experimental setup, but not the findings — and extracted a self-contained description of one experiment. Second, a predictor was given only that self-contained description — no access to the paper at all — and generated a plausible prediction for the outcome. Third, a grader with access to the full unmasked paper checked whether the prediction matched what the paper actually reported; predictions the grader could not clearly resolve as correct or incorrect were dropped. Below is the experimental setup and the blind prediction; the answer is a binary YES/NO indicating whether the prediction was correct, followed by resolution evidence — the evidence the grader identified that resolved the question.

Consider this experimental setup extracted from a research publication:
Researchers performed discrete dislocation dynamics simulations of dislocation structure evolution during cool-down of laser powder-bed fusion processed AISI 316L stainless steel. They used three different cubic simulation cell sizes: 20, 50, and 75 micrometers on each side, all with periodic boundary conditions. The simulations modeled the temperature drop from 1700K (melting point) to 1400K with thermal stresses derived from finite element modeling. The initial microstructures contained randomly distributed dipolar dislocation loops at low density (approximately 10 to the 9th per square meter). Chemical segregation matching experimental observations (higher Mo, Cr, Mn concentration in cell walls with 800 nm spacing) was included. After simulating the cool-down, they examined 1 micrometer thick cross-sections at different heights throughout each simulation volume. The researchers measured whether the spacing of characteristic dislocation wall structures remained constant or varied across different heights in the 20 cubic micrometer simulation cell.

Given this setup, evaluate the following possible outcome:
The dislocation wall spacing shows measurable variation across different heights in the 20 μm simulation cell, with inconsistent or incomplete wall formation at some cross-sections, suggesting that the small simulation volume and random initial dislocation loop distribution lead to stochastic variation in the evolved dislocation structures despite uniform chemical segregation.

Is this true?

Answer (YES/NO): NO